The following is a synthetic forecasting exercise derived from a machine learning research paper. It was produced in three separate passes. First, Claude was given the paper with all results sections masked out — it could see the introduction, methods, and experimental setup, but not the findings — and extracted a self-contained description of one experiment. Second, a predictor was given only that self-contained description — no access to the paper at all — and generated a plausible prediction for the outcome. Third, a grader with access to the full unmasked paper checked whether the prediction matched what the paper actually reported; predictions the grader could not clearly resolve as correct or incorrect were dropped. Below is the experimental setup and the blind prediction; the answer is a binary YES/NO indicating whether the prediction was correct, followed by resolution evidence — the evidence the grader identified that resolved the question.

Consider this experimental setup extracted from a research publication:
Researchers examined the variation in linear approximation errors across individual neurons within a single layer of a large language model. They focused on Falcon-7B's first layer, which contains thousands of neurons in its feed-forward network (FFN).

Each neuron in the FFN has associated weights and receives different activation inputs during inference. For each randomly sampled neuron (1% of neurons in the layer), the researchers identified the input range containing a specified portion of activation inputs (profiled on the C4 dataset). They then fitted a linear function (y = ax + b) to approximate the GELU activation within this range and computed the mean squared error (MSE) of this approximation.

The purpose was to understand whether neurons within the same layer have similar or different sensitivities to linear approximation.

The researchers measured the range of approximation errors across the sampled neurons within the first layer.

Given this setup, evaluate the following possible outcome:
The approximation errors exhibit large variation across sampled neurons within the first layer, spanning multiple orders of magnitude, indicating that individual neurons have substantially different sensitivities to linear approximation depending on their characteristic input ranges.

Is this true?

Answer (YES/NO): YES